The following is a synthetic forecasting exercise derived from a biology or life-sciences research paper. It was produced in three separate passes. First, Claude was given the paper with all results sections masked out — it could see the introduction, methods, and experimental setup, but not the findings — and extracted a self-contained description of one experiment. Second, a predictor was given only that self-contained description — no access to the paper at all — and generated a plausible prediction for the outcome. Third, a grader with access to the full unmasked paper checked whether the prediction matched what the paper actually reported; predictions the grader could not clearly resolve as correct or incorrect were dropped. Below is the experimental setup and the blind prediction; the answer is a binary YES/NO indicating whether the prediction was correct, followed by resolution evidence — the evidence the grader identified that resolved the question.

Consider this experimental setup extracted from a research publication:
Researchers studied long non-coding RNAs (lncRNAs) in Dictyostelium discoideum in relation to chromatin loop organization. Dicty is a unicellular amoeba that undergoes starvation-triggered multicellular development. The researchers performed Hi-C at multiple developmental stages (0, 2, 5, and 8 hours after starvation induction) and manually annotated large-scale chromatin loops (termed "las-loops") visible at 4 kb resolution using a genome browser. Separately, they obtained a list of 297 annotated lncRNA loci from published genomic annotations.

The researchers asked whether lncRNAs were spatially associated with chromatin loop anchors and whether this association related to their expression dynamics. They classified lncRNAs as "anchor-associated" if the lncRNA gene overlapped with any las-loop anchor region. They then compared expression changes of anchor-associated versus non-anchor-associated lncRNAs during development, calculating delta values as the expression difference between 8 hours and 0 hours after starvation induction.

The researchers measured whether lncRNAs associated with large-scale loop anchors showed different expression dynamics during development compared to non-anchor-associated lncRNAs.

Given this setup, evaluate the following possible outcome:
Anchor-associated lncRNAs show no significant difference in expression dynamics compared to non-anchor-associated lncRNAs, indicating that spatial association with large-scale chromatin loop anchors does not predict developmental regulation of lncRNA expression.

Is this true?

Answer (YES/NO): NO